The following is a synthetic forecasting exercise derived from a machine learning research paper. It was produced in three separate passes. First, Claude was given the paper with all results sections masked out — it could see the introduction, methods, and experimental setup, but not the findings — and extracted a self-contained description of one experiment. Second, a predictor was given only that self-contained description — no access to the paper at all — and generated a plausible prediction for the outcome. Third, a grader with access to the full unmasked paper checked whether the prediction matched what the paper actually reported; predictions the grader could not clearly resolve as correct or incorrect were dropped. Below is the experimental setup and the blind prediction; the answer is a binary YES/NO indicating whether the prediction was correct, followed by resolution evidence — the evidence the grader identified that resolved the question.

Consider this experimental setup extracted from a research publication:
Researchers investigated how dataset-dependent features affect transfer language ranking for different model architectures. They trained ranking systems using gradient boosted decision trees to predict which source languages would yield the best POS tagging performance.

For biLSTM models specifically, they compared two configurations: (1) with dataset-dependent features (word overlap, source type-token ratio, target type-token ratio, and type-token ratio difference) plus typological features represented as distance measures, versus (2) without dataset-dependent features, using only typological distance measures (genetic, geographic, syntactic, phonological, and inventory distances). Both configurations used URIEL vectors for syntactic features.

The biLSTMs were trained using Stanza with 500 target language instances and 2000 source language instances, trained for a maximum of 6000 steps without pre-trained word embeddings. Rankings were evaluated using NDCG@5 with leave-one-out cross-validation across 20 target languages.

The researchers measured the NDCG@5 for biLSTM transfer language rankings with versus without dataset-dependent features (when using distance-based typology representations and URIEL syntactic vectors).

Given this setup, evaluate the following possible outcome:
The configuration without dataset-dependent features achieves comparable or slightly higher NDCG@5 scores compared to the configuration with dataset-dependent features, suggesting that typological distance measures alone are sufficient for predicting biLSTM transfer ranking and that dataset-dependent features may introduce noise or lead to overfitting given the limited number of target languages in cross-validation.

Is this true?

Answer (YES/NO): NO